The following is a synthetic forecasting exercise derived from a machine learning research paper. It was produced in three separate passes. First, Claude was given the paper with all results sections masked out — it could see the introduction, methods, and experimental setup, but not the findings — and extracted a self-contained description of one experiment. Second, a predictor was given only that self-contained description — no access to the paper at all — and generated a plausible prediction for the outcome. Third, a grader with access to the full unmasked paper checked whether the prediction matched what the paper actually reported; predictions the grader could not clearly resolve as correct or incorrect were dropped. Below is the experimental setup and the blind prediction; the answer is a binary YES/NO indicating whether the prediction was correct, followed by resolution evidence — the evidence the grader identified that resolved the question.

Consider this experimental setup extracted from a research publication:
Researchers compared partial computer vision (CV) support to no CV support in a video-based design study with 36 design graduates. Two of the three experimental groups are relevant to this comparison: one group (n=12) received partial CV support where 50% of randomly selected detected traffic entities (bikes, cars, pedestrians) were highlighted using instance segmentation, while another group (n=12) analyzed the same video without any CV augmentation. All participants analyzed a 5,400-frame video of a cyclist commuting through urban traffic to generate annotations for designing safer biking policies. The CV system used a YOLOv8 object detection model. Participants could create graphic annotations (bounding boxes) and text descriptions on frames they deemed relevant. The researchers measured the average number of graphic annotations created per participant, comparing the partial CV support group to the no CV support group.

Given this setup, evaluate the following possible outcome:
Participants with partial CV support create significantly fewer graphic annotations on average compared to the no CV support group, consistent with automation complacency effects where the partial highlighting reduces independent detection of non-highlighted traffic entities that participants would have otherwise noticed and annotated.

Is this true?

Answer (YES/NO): NO